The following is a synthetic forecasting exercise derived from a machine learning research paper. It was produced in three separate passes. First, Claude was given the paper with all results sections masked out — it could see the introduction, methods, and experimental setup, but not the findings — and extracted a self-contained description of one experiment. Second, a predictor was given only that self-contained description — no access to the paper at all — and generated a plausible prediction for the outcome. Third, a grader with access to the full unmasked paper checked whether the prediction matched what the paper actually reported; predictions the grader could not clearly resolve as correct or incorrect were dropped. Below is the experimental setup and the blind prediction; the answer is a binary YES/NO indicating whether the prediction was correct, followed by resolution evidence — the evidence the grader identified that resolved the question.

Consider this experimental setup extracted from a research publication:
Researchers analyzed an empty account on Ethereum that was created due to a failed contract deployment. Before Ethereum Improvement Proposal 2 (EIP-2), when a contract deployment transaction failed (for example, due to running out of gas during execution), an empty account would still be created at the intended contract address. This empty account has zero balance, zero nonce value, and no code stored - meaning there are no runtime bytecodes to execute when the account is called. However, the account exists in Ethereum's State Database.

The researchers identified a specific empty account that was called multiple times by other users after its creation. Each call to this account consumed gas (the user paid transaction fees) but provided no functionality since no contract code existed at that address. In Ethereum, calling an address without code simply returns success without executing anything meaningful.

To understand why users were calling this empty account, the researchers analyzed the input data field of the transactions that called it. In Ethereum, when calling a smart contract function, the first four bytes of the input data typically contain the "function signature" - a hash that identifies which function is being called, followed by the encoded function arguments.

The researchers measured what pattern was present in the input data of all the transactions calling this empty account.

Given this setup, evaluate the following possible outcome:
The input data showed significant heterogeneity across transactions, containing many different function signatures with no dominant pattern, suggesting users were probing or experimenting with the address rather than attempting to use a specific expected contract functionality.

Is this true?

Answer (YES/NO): NO